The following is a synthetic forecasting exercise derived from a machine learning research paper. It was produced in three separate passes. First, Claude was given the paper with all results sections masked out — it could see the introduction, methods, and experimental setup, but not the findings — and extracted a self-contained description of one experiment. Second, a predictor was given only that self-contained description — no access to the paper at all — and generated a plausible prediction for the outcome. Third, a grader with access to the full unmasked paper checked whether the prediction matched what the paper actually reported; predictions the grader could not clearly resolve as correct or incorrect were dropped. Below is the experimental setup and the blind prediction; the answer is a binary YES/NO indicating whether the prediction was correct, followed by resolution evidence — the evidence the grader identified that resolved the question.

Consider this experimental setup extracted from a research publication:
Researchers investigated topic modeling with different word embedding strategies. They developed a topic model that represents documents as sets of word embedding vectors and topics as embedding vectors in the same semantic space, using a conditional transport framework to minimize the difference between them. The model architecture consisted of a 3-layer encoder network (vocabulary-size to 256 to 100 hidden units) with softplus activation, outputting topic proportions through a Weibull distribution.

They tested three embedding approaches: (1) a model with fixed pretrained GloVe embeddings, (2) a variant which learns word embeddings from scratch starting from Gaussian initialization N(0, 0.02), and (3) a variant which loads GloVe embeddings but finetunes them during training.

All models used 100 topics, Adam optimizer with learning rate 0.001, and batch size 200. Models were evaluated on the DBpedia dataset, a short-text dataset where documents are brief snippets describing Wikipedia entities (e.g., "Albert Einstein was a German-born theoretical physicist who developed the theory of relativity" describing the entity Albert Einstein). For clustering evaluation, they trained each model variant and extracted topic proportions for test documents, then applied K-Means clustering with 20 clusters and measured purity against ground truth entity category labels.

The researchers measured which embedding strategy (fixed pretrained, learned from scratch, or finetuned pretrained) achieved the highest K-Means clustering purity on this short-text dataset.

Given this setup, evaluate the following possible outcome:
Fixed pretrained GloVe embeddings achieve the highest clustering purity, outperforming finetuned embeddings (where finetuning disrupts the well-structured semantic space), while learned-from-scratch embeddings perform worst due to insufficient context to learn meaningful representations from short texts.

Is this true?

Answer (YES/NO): NO